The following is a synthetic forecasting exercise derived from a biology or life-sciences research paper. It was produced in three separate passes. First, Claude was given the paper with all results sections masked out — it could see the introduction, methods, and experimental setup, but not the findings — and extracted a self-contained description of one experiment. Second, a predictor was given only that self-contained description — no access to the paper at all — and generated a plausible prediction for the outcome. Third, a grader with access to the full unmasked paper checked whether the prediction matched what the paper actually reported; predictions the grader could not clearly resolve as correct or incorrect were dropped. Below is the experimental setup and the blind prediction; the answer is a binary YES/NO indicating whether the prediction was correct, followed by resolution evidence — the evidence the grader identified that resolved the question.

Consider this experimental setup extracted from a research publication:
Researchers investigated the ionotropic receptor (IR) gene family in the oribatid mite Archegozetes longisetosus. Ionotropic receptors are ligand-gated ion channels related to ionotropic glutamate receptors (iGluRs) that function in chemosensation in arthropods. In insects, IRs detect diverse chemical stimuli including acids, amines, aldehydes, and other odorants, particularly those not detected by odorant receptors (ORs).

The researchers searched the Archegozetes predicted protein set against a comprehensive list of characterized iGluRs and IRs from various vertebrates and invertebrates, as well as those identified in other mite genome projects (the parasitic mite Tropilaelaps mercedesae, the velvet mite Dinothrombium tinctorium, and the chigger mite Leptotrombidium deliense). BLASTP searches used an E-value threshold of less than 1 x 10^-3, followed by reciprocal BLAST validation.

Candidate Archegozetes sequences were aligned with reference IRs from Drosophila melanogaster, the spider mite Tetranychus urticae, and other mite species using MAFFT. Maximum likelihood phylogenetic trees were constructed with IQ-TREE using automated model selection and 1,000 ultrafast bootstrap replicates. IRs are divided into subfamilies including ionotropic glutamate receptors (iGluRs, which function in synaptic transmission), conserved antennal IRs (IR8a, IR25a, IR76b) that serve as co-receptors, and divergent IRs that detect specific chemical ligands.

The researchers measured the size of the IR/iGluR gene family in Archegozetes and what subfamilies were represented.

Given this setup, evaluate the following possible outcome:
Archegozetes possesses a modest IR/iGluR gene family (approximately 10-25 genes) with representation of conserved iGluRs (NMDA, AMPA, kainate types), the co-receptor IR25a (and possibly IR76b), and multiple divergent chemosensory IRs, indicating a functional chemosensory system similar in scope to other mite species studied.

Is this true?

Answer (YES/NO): NO